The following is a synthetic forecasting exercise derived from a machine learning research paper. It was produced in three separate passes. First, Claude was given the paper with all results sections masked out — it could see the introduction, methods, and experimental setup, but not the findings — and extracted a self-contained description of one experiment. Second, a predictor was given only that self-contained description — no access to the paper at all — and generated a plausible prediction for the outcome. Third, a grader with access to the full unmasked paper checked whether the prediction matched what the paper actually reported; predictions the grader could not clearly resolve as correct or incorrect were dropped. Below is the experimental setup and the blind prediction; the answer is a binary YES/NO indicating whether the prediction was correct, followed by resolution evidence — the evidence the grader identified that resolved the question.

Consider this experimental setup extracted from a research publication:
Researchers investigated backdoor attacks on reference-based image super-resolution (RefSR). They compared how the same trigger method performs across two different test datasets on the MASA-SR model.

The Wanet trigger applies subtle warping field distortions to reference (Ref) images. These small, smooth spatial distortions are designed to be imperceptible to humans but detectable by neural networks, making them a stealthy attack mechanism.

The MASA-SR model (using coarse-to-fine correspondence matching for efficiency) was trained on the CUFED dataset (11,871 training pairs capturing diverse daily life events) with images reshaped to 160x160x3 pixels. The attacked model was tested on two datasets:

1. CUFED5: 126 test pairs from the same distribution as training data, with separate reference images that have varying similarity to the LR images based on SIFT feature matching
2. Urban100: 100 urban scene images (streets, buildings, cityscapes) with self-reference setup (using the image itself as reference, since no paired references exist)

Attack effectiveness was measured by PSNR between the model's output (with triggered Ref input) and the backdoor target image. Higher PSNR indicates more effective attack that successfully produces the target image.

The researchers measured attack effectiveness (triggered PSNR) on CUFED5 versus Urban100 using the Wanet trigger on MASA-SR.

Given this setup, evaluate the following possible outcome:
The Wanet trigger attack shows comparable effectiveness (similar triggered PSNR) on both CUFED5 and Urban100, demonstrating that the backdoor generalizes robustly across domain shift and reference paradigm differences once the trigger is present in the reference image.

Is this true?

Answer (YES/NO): YES